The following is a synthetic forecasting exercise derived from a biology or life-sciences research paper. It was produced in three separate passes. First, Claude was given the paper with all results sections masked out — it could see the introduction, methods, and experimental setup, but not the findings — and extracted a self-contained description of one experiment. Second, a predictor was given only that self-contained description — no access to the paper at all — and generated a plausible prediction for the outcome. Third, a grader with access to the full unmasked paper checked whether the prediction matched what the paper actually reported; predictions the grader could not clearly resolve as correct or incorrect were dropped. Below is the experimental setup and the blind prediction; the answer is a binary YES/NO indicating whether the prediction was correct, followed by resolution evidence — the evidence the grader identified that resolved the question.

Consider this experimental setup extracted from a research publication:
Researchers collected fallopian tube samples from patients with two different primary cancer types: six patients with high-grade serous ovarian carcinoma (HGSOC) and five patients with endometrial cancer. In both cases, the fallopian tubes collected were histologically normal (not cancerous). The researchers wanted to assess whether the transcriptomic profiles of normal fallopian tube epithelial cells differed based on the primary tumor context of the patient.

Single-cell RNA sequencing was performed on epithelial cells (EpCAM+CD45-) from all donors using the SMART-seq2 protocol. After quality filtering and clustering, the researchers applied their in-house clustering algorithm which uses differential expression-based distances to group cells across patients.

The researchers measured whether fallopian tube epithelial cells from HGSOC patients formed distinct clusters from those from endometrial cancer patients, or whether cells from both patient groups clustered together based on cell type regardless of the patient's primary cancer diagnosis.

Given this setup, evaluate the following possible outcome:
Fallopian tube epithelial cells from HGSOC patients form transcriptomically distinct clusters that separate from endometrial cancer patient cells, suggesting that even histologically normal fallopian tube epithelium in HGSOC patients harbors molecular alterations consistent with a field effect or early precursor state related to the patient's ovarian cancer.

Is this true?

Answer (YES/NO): NO